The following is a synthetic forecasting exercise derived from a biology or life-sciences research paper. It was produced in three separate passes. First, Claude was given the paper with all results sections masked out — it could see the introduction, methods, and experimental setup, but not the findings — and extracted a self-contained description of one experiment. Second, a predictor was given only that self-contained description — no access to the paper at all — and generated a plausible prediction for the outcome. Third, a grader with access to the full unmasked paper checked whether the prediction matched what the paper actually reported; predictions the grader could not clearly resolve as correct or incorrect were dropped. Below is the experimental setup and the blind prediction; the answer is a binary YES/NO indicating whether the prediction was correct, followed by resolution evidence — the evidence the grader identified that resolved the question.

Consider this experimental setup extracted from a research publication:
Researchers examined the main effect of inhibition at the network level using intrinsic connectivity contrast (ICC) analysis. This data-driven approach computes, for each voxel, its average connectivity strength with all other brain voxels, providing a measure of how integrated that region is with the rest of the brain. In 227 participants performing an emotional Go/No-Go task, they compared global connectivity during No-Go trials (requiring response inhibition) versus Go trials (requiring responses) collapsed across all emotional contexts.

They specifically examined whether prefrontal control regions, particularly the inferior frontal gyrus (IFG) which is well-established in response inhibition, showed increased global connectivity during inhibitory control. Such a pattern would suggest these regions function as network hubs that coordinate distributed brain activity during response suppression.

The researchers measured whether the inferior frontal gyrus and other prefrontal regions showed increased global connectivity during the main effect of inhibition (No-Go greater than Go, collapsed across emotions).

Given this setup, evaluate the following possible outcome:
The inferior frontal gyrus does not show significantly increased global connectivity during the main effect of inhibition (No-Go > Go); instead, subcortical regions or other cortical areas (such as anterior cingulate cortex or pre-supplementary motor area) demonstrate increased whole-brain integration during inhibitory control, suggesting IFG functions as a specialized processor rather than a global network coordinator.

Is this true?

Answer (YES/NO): YES